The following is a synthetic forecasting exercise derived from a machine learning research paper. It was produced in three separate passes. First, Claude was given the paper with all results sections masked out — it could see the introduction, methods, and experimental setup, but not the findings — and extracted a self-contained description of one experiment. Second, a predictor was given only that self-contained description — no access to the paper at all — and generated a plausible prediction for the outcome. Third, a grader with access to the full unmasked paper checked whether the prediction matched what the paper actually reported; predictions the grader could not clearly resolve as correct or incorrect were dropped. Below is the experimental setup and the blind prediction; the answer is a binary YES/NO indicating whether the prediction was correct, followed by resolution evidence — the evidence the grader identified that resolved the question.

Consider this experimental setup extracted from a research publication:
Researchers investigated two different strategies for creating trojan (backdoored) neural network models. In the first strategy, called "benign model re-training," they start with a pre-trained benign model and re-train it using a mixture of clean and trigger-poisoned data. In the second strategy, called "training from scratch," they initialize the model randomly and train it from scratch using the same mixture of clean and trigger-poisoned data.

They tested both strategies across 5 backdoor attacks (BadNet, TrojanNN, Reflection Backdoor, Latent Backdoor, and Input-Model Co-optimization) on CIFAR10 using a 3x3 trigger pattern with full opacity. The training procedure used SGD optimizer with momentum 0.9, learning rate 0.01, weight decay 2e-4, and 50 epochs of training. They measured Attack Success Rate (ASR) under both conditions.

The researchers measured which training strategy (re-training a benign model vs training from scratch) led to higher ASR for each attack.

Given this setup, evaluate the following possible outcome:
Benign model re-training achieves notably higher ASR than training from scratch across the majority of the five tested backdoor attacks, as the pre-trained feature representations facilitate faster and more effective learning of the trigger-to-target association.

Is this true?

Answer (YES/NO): NO